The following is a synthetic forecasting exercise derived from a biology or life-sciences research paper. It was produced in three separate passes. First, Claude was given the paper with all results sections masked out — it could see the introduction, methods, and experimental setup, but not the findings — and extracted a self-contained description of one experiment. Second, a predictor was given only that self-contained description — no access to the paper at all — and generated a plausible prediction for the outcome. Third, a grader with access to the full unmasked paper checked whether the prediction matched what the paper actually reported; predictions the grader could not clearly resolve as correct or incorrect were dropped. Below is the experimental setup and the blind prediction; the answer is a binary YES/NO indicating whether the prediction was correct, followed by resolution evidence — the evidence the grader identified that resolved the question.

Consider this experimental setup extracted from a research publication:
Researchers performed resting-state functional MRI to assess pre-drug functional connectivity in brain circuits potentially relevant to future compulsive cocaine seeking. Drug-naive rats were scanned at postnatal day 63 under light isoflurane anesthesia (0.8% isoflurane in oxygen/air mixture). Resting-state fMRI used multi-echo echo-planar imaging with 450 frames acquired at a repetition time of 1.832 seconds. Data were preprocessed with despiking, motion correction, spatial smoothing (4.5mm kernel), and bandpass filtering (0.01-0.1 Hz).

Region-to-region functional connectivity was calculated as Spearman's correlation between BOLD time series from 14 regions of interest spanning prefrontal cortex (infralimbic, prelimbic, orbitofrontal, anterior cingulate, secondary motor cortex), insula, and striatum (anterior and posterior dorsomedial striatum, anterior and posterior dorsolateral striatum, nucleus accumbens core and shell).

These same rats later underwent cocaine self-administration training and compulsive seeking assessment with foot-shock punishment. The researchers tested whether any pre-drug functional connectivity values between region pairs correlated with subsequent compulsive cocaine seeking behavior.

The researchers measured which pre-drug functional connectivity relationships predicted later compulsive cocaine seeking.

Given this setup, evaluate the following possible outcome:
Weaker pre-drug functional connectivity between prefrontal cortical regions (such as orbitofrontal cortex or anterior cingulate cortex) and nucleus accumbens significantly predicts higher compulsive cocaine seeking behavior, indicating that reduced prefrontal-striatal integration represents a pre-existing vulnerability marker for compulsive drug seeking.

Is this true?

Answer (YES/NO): NO